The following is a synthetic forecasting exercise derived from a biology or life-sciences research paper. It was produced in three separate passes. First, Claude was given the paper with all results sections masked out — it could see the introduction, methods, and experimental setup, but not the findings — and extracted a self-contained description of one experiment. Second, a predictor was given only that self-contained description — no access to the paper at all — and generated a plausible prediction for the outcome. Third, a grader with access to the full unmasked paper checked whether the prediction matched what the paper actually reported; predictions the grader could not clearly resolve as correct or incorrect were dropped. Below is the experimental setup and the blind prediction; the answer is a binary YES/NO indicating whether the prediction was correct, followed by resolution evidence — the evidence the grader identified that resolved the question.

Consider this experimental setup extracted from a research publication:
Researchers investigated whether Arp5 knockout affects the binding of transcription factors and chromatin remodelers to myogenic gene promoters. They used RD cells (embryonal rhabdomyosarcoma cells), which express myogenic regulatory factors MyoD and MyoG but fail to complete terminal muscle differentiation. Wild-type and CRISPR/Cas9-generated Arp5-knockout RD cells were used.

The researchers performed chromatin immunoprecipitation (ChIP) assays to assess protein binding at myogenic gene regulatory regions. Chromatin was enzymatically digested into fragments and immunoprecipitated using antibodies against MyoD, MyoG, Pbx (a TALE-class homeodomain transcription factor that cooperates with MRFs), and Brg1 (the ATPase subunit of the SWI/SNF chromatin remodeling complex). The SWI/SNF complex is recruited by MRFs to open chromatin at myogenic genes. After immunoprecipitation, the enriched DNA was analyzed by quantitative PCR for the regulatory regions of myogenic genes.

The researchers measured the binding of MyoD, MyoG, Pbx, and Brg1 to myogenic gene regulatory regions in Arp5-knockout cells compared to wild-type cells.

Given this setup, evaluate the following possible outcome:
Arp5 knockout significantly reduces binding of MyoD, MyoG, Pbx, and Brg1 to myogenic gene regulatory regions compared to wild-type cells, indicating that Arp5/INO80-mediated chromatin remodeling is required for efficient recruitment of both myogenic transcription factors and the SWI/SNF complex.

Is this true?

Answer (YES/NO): NO